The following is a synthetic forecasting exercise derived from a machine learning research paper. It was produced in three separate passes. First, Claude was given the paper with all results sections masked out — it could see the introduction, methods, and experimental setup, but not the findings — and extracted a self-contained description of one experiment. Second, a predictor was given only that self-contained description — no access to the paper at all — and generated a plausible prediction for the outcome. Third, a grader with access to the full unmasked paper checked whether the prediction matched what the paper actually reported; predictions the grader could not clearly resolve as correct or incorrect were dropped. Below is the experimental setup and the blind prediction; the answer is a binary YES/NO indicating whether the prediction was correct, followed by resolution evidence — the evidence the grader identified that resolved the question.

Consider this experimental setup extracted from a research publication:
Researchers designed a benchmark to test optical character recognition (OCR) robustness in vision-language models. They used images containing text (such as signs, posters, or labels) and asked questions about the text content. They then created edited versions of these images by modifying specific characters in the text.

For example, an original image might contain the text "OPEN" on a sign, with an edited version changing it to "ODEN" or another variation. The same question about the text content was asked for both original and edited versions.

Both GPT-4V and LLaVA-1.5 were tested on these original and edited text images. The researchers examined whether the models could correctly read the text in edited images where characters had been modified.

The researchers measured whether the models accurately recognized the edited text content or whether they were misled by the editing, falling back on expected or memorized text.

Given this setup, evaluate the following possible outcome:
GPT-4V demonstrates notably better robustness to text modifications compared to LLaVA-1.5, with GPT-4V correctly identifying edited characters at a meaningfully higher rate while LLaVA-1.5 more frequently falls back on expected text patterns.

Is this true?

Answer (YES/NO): NO